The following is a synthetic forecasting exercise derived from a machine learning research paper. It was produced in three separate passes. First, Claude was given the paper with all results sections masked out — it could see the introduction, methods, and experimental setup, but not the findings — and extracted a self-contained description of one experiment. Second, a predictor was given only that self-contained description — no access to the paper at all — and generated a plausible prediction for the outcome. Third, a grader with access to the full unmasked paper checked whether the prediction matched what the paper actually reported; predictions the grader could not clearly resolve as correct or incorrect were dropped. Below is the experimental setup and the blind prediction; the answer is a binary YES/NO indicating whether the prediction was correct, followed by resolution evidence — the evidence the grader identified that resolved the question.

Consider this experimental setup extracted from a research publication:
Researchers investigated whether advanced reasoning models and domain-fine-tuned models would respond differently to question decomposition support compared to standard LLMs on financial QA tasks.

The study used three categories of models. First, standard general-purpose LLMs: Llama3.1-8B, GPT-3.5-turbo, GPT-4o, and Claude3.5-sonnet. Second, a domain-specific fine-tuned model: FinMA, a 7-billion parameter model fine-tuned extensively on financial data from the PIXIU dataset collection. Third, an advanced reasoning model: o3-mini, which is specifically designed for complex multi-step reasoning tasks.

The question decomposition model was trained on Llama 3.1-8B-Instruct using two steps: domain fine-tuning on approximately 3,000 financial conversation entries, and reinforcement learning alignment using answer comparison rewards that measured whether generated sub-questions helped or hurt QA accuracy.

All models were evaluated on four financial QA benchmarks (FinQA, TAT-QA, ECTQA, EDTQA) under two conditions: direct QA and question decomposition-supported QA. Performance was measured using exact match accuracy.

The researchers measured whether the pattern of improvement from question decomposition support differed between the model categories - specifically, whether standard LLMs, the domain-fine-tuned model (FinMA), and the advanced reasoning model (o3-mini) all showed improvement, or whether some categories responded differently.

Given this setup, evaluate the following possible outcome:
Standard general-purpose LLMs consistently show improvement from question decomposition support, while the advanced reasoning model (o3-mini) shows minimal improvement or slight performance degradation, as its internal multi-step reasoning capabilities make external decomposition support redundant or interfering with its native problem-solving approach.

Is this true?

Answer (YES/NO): NO